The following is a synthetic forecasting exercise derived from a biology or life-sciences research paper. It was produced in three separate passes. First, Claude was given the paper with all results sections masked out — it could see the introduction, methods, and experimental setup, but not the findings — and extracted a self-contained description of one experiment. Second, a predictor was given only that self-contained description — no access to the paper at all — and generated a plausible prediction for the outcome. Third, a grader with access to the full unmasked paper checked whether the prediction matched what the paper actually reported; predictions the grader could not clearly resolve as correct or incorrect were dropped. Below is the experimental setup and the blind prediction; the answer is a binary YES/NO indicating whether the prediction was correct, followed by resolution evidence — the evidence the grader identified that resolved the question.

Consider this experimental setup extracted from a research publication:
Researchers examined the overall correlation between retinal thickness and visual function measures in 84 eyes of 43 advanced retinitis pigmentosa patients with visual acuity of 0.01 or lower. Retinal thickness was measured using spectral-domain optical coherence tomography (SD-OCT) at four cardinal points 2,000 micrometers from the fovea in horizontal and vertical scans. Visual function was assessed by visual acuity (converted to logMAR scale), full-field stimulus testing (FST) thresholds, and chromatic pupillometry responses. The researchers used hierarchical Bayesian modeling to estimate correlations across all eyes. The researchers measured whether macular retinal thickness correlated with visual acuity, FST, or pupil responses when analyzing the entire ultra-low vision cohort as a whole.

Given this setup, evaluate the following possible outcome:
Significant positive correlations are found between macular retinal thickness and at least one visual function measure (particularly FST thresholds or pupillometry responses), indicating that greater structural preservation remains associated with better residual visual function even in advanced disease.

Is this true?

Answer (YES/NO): NO